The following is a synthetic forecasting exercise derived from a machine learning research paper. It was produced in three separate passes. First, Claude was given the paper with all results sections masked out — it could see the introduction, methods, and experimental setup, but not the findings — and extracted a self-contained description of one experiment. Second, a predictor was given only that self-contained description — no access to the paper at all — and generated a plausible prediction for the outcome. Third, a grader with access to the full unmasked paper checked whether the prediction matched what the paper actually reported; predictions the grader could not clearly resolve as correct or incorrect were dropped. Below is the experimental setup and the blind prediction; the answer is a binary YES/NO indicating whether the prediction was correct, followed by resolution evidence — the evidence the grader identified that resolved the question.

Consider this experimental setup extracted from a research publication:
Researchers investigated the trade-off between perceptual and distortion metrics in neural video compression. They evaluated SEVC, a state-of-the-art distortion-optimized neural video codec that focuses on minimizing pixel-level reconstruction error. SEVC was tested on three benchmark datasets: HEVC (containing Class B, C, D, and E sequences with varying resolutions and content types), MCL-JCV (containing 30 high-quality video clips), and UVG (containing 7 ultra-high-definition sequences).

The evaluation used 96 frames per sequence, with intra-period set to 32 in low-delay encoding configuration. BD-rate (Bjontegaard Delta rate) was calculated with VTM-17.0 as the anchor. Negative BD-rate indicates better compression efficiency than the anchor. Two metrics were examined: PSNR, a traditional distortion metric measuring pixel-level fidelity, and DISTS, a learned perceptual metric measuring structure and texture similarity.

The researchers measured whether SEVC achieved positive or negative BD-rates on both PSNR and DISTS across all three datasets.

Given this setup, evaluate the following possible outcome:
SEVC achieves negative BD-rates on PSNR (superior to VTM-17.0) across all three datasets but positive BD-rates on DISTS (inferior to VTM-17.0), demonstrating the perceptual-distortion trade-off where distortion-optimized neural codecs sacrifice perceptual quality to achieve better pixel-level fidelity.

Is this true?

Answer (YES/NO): YES